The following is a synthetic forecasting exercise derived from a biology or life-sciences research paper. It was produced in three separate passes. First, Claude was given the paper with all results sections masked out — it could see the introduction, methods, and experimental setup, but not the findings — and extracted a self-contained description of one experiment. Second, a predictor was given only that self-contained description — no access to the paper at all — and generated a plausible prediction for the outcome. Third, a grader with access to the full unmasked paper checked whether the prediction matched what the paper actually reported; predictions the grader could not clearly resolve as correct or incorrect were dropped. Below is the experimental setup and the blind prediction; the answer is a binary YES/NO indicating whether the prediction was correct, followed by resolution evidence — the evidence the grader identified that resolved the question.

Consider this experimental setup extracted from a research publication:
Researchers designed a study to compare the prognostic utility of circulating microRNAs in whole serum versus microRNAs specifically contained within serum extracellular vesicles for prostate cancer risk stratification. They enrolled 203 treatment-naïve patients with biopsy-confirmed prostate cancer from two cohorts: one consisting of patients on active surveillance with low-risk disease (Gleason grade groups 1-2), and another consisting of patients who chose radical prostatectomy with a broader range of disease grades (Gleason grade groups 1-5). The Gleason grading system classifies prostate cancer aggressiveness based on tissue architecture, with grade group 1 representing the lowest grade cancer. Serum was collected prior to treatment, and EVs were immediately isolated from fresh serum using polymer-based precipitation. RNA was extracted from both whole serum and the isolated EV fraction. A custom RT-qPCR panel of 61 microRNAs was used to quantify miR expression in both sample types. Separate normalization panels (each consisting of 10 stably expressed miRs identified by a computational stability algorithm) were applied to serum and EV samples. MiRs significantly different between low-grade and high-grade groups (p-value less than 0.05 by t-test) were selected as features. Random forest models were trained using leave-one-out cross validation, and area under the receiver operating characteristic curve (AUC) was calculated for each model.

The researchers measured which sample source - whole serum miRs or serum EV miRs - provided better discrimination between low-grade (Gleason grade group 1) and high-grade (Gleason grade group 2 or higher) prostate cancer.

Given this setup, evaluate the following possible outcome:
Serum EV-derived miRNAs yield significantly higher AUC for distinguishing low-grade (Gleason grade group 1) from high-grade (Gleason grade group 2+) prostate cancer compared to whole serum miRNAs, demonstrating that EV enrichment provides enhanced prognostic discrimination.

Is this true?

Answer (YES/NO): NO